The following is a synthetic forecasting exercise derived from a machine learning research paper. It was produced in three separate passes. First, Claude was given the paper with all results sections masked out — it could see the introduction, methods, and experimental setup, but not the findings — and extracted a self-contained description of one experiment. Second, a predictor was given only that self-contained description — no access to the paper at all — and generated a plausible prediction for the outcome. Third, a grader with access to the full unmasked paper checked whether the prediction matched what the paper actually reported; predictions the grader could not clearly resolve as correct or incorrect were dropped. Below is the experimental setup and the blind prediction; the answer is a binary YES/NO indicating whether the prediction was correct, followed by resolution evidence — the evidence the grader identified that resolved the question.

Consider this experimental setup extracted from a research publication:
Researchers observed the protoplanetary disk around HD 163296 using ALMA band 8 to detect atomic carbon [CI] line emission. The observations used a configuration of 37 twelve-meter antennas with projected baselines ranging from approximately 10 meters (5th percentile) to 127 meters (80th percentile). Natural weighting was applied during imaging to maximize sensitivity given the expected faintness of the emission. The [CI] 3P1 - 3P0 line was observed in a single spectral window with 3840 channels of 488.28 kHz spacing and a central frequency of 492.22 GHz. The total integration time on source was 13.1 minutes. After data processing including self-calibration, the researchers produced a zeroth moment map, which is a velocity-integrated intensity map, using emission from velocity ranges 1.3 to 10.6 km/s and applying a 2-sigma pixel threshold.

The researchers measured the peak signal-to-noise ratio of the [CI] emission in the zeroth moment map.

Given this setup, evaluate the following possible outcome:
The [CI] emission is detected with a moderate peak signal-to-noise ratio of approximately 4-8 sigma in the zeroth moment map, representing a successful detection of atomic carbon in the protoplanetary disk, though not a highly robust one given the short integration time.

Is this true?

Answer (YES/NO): NO